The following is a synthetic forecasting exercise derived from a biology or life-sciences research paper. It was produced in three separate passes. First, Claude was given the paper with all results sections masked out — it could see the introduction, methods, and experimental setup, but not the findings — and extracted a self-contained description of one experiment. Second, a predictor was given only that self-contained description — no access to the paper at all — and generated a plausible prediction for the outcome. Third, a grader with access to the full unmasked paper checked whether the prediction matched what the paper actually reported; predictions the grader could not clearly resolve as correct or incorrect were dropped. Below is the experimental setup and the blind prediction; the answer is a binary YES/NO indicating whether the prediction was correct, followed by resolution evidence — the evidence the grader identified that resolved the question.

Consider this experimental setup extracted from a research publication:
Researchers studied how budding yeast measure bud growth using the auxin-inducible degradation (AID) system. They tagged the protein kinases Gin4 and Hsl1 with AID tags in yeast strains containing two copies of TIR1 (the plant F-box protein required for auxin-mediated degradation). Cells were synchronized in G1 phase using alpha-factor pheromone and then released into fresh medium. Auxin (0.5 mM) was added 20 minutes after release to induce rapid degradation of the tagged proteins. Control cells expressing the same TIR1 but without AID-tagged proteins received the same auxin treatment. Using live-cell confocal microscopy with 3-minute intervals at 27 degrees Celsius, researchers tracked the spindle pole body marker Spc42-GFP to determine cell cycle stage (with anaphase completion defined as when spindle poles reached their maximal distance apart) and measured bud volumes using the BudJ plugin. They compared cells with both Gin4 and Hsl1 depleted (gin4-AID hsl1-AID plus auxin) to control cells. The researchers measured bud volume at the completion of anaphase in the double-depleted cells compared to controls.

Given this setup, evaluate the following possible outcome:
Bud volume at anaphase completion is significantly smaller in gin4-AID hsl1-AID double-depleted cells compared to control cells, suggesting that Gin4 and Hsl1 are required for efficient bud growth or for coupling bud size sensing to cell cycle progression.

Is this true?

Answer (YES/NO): NO